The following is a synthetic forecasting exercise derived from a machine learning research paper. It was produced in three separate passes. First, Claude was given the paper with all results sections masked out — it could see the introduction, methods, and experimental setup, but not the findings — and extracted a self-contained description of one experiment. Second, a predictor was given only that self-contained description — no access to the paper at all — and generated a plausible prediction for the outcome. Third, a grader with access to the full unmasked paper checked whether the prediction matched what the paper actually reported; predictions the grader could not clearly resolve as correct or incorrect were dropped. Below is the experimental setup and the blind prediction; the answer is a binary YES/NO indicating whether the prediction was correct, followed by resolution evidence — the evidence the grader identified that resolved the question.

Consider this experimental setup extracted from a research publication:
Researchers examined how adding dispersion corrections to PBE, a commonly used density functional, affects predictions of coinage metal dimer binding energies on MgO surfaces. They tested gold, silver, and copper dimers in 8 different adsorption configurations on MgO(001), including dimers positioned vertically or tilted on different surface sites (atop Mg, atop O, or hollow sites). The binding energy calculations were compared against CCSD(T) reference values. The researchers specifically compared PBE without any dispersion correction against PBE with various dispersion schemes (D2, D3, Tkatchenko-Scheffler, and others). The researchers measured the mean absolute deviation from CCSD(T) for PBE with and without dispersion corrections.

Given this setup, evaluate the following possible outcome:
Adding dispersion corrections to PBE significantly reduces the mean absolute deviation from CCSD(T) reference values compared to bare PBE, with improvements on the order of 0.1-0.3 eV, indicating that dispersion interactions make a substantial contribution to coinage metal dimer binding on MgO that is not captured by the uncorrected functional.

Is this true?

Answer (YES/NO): NO